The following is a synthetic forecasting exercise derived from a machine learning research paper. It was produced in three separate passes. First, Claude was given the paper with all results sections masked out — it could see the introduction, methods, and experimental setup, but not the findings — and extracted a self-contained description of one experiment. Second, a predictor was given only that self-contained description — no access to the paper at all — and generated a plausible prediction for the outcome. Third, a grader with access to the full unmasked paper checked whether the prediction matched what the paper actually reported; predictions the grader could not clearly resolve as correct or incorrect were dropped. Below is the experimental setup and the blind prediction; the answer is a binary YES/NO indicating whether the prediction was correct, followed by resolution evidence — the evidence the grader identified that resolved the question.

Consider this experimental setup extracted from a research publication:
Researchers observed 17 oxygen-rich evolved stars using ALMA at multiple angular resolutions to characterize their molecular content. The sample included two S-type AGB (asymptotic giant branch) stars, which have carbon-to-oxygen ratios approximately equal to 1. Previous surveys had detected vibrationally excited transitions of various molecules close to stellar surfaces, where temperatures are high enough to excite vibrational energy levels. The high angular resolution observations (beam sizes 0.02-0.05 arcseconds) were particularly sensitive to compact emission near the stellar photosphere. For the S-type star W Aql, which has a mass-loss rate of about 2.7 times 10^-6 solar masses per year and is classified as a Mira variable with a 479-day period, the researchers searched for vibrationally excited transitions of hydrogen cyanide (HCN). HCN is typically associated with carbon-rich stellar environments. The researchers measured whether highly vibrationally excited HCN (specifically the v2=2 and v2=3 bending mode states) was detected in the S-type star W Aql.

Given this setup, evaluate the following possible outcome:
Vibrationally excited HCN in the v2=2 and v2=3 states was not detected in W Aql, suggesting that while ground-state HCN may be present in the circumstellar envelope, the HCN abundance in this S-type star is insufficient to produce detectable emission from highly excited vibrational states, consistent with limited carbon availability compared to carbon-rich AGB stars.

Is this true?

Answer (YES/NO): NO